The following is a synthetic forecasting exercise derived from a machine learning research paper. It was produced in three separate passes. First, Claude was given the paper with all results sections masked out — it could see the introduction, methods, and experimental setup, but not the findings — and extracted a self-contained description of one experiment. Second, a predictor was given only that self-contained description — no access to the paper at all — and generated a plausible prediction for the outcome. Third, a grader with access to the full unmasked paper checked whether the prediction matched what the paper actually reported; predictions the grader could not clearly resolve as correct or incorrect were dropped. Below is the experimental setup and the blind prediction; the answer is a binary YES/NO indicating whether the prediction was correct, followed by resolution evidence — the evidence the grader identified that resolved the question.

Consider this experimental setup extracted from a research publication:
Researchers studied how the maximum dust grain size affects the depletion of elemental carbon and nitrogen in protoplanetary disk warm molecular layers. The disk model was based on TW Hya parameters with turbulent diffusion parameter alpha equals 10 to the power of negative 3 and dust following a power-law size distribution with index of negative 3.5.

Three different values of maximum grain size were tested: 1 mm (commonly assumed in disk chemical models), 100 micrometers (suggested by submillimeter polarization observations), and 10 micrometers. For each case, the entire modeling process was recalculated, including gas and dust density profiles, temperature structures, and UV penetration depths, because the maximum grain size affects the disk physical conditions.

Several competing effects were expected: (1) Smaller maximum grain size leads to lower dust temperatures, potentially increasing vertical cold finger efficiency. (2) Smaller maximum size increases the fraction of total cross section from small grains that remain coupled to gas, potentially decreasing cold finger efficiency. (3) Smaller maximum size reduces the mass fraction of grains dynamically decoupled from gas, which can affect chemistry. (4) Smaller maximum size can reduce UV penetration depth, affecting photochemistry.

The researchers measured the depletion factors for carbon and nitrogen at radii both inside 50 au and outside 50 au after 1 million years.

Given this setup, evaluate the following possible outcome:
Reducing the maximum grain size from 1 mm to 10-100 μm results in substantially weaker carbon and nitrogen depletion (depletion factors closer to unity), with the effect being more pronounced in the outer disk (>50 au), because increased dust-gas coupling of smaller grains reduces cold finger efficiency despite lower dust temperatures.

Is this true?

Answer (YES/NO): NO